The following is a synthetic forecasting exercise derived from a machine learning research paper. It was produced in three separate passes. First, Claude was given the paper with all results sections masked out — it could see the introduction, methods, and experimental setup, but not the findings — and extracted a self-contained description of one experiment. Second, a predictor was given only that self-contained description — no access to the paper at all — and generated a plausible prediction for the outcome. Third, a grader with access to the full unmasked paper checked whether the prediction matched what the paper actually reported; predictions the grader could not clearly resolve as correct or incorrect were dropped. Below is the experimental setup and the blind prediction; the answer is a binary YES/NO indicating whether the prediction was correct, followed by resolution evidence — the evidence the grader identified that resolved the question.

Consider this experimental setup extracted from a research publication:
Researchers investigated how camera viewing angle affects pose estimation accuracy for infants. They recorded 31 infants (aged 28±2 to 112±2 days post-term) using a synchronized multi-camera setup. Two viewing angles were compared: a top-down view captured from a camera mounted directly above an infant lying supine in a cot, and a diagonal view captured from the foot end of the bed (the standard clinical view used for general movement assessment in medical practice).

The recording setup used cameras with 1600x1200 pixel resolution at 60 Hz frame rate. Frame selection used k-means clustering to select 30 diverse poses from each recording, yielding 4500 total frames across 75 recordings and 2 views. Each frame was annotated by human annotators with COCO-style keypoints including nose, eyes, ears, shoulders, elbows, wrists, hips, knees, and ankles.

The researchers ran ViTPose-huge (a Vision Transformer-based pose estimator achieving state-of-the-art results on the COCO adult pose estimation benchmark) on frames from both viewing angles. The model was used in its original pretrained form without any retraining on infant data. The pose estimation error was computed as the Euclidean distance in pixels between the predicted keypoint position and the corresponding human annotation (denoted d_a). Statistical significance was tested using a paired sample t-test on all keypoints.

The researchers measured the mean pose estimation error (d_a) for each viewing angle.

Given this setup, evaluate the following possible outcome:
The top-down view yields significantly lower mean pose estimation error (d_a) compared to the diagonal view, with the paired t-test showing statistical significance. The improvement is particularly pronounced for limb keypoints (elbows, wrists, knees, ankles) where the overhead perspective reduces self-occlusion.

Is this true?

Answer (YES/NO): NO